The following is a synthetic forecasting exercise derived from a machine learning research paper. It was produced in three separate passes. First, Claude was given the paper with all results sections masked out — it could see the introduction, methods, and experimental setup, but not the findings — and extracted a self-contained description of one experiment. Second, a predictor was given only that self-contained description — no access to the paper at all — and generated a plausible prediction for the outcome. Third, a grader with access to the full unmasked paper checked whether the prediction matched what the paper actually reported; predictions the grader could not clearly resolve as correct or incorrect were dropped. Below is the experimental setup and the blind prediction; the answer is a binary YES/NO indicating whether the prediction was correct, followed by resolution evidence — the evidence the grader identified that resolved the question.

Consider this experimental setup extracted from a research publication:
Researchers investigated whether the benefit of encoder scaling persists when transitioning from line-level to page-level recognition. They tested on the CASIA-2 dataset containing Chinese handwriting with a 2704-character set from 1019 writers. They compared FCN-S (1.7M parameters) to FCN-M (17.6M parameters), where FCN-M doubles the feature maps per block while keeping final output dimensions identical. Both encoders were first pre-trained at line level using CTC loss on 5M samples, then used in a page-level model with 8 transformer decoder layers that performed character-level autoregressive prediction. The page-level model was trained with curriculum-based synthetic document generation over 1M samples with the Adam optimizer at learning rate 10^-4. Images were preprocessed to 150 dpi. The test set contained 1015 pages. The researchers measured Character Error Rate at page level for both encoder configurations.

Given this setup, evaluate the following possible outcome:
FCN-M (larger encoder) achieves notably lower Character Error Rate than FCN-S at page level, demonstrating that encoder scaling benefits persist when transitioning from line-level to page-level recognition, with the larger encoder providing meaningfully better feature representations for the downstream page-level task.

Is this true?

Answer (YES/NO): YES